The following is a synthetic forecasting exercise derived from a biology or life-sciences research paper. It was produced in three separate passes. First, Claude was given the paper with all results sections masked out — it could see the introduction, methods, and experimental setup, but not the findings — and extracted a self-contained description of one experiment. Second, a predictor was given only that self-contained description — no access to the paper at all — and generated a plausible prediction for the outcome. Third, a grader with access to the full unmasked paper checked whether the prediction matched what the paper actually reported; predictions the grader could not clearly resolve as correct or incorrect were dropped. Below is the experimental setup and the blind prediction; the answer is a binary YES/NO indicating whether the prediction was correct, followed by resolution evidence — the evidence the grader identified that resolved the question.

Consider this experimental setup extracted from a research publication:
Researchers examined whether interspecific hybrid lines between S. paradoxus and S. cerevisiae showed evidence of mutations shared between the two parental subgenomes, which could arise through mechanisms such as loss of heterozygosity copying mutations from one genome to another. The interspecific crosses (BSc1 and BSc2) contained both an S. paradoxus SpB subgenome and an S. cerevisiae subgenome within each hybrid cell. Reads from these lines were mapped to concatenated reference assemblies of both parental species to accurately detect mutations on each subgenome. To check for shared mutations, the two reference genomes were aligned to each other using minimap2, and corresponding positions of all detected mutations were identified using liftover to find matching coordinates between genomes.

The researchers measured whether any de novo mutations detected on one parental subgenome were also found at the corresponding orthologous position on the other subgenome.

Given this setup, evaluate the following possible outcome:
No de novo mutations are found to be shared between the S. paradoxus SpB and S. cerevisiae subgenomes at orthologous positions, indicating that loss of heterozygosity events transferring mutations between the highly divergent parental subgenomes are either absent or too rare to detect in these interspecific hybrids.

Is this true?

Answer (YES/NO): YES